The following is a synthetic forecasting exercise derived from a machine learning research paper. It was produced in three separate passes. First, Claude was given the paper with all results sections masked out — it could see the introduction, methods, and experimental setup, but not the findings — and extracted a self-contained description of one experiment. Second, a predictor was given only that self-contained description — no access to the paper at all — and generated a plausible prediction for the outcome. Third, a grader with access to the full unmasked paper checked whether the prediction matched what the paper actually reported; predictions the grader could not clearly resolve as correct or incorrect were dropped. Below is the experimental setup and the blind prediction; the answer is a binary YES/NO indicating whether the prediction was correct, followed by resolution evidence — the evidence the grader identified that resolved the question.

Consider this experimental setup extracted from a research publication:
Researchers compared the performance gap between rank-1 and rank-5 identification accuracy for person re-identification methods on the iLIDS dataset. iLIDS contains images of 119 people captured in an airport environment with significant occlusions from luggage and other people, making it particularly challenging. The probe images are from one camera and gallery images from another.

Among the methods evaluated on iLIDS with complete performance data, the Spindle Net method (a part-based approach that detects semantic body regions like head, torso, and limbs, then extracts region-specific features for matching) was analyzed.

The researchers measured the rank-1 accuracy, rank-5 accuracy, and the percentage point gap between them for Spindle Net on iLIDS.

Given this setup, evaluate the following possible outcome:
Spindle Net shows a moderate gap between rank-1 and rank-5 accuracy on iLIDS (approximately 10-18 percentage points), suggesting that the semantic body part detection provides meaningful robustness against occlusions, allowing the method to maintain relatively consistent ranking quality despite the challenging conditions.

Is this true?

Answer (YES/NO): NO